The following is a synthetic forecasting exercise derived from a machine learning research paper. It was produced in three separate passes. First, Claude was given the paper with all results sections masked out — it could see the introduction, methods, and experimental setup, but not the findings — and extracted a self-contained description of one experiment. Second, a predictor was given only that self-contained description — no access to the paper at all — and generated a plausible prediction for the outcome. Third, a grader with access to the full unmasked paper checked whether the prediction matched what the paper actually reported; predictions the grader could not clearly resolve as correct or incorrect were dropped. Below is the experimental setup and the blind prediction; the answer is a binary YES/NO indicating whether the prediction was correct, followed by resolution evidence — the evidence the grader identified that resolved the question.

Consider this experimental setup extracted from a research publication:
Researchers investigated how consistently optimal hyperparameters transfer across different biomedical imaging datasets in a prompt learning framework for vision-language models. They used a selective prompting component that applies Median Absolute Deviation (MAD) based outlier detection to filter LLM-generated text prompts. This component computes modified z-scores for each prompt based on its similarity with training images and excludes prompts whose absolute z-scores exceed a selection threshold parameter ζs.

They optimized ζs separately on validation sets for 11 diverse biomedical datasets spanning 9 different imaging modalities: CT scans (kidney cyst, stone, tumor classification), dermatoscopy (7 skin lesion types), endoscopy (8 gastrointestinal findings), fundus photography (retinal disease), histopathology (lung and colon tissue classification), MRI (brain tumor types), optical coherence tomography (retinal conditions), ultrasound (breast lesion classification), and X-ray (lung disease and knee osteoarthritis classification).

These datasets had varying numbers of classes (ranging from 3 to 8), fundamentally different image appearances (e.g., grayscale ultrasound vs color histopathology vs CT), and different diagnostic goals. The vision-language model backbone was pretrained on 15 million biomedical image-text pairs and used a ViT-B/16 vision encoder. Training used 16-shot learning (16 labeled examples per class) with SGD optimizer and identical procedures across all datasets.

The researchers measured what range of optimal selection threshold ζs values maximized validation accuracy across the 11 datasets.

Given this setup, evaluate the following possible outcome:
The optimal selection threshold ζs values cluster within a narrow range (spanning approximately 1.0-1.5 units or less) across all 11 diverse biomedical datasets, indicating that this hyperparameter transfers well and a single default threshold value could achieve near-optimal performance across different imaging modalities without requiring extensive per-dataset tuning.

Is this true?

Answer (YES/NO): NO